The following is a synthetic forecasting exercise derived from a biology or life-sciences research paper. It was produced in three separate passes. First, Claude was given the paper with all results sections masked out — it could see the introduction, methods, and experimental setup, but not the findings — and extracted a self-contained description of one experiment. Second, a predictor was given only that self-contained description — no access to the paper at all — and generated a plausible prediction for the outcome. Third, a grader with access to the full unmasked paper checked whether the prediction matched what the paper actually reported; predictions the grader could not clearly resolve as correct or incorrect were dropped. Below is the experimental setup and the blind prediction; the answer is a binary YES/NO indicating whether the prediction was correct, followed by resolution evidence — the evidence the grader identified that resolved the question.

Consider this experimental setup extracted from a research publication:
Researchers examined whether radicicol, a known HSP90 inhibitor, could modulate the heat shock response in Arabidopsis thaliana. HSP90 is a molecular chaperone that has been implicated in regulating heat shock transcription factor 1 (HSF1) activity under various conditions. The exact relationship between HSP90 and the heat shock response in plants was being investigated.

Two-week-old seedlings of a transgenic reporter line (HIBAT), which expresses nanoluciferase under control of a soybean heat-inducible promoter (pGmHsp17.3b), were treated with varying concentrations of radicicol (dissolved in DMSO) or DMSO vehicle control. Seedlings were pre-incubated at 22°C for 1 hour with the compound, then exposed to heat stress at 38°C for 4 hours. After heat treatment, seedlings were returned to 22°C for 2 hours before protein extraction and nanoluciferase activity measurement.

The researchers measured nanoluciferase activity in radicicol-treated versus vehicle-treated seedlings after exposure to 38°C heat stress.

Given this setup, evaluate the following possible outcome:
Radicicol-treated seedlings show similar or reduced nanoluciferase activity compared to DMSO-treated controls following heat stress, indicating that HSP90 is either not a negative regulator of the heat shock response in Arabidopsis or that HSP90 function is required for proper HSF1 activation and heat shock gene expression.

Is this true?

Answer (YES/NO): YES